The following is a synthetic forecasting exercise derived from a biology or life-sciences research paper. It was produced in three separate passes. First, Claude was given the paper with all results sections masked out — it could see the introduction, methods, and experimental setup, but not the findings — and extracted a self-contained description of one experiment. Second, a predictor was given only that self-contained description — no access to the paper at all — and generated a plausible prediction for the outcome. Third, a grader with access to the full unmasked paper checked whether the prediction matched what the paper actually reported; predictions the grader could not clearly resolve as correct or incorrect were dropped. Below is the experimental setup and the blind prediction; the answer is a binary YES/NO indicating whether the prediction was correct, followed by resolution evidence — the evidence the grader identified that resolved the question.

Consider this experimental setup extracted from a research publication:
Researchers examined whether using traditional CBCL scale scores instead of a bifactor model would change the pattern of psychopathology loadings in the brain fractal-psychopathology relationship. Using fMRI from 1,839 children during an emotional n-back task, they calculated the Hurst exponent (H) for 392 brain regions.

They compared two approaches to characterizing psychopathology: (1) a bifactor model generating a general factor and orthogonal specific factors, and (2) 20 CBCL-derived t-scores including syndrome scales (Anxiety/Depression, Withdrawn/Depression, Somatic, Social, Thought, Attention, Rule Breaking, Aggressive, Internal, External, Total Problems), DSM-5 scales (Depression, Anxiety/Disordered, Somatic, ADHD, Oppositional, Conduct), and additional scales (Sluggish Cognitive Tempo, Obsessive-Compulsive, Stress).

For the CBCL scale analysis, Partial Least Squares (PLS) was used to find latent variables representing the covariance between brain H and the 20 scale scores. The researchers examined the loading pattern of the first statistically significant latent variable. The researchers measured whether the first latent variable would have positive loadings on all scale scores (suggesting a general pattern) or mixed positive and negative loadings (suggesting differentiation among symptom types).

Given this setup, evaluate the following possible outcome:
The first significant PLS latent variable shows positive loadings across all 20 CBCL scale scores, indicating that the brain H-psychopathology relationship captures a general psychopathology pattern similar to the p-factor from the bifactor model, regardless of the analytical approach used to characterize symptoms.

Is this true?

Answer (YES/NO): YES